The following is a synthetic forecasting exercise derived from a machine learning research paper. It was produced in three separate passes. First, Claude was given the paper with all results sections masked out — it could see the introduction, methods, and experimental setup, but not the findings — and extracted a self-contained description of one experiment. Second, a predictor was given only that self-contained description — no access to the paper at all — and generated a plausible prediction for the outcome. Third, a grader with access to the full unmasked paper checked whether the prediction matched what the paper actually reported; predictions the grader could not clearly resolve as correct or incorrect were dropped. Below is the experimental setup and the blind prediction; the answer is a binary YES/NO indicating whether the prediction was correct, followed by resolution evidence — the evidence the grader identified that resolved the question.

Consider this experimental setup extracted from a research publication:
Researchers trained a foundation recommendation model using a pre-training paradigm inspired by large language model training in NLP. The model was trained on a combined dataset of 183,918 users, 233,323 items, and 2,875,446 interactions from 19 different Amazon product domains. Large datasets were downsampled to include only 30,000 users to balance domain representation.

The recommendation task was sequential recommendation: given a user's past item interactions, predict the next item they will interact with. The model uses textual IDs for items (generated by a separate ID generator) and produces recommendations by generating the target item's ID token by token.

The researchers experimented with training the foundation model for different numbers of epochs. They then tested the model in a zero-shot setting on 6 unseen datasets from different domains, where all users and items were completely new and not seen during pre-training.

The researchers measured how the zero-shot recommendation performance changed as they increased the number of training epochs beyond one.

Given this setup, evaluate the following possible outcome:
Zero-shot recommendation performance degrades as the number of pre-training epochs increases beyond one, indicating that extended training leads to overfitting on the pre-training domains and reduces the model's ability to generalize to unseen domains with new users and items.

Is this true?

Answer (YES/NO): YES